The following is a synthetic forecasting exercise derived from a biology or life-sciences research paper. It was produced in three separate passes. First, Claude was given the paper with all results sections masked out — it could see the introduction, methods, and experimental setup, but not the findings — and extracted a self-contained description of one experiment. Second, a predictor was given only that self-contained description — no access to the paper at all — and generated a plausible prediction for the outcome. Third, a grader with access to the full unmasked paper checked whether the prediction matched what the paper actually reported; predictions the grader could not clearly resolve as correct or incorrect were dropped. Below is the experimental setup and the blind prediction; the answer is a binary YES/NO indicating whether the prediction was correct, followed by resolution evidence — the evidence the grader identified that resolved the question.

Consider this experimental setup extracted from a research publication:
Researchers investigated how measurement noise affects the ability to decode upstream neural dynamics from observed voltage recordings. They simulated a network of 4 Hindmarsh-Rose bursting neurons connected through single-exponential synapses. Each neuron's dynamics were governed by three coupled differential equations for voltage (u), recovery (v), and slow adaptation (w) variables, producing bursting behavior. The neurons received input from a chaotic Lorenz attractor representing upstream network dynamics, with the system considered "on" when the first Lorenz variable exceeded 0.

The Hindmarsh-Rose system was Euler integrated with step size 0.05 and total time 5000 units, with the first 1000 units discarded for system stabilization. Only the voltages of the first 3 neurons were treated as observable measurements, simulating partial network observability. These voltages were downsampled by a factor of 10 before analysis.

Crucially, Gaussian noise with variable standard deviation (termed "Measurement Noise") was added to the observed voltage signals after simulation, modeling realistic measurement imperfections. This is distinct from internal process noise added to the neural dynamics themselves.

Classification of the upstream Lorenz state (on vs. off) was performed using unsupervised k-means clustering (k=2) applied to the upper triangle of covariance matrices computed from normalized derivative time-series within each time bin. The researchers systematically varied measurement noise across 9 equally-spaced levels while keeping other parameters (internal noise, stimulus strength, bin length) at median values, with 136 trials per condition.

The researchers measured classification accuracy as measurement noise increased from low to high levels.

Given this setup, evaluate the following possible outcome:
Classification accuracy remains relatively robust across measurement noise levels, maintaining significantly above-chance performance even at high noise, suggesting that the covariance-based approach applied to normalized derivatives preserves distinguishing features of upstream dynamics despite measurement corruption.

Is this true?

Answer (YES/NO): NO